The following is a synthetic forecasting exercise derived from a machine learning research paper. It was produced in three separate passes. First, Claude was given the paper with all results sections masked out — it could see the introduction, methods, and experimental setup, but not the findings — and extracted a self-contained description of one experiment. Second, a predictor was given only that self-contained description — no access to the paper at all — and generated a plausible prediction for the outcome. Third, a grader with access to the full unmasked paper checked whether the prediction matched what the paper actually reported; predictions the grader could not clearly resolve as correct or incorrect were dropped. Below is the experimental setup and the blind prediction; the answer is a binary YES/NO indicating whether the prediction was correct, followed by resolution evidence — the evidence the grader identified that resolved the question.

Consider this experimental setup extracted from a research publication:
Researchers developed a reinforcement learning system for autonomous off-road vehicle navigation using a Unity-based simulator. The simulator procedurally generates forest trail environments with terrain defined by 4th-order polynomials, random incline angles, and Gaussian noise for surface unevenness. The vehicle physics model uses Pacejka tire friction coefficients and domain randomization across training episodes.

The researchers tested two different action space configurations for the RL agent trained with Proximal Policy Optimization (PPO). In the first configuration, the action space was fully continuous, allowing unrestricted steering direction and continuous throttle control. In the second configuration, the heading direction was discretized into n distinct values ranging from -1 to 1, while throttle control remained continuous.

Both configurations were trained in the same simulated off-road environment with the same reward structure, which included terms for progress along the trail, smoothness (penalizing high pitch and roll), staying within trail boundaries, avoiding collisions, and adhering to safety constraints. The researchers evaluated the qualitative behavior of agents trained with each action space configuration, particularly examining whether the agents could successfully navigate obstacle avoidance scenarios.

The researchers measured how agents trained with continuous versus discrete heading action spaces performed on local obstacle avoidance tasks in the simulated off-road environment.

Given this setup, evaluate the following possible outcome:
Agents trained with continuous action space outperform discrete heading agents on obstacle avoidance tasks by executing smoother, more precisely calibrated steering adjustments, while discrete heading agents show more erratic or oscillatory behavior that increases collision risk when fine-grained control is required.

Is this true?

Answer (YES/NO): NO